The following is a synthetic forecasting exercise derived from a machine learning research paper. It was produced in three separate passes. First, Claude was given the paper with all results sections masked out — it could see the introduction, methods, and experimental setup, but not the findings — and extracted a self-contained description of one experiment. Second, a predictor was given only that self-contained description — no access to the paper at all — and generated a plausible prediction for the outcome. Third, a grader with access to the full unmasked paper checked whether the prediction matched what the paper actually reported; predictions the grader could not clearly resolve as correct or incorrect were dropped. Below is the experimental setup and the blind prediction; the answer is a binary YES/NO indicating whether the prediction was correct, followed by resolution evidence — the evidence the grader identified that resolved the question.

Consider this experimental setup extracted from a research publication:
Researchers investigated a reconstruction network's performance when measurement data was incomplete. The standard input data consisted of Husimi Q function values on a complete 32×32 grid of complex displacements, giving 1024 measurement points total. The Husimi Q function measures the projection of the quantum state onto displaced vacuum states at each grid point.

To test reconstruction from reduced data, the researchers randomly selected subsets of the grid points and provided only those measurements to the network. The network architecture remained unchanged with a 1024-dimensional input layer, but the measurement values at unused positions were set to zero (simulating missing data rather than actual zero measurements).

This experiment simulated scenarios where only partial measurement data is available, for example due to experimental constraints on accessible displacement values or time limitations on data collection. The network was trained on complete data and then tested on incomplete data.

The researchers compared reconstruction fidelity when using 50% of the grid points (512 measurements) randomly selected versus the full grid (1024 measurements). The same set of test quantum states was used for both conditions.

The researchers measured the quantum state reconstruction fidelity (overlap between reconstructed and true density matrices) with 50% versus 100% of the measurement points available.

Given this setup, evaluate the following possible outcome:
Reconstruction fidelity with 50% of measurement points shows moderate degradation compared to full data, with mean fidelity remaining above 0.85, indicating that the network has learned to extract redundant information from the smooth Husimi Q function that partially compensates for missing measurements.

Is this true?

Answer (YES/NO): NO